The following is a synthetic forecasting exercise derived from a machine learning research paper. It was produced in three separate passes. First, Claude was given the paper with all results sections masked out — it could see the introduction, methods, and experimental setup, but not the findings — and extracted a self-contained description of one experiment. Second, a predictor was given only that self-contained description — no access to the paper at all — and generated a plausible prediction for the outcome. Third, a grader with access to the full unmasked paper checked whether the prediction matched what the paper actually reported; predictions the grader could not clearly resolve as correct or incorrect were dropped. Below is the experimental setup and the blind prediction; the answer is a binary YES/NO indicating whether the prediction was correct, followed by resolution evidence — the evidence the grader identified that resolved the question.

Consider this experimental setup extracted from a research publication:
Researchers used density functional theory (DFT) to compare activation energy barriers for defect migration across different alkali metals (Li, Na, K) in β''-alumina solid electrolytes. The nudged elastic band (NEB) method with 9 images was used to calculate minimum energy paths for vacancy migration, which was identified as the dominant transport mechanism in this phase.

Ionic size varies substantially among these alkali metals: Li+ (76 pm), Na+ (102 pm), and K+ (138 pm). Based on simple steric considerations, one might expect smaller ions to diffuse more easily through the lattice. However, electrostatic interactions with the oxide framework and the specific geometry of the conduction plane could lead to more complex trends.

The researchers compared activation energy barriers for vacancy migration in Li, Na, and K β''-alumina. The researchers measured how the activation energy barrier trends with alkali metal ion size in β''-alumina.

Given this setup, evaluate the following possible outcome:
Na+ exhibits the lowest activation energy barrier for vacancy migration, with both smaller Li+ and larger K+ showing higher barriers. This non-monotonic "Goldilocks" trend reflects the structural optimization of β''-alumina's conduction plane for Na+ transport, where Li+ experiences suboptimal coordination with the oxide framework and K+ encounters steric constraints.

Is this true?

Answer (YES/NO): NO